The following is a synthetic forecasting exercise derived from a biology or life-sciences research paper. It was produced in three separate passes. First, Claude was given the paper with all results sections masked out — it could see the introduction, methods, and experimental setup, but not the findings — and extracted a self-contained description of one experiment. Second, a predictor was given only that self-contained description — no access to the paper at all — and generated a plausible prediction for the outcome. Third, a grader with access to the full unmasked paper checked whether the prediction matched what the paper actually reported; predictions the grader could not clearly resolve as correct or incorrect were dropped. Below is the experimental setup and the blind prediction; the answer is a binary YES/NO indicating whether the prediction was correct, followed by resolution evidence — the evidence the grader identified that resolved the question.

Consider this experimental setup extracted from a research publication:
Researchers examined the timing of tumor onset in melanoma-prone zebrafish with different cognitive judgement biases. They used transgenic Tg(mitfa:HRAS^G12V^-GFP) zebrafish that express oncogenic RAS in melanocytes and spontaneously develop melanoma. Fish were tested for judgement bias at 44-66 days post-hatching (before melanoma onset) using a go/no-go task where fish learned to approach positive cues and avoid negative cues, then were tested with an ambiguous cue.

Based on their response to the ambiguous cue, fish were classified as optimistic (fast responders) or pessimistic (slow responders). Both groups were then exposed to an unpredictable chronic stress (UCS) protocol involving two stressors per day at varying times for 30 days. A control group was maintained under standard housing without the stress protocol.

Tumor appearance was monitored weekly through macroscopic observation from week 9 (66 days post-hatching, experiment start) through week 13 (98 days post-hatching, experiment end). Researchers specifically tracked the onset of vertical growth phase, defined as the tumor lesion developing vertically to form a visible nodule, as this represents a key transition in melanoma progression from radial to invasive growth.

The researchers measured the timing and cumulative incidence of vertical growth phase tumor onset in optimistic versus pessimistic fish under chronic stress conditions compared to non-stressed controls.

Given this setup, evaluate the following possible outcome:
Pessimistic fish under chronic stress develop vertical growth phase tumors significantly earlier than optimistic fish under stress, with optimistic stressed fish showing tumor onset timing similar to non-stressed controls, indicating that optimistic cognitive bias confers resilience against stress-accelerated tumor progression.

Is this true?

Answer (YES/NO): NO